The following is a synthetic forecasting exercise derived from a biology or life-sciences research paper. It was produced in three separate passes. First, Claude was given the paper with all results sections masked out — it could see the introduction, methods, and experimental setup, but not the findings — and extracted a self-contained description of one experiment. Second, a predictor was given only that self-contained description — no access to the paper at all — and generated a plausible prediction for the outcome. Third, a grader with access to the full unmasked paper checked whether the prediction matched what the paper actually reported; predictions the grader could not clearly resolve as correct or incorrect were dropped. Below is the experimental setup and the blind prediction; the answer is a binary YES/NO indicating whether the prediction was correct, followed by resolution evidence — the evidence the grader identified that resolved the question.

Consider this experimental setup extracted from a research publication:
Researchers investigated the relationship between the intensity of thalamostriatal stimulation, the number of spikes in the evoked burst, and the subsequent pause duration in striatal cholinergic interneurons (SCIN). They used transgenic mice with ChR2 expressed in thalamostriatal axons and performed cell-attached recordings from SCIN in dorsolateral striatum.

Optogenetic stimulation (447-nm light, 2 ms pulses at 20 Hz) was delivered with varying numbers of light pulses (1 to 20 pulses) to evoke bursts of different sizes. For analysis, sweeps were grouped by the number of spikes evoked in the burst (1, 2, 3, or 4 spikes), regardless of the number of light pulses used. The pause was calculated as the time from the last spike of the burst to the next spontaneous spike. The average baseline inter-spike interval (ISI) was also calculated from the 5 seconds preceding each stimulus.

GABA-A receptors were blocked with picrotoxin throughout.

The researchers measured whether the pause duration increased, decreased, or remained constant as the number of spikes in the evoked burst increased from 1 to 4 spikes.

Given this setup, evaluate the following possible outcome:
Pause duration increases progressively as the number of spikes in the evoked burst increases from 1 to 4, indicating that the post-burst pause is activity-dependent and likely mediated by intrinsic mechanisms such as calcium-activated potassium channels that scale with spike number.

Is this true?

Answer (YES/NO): NO